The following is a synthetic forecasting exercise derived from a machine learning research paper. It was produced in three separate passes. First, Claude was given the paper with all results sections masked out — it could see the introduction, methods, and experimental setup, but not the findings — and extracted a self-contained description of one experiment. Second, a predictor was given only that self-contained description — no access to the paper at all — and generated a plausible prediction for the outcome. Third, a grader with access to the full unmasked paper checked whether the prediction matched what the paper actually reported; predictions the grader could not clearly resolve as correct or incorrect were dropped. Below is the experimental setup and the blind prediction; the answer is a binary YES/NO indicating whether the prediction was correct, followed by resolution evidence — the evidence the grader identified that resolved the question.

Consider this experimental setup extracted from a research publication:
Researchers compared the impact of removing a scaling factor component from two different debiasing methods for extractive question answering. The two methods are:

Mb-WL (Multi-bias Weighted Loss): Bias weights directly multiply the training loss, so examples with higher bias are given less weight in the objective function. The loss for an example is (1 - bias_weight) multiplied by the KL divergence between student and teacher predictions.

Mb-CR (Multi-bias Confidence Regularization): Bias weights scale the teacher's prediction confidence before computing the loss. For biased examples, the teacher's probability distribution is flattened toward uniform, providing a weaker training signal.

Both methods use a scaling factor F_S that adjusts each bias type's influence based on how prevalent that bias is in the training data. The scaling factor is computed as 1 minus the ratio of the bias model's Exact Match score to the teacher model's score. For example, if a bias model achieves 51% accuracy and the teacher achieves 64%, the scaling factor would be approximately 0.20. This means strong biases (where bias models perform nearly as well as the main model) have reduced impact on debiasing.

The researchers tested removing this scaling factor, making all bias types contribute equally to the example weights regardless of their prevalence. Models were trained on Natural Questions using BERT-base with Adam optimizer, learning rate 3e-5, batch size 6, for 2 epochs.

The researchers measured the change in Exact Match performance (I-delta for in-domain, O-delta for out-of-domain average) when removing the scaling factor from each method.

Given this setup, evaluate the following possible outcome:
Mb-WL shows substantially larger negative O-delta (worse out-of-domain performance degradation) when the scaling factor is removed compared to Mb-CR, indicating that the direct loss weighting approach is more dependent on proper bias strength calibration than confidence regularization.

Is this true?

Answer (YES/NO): NO